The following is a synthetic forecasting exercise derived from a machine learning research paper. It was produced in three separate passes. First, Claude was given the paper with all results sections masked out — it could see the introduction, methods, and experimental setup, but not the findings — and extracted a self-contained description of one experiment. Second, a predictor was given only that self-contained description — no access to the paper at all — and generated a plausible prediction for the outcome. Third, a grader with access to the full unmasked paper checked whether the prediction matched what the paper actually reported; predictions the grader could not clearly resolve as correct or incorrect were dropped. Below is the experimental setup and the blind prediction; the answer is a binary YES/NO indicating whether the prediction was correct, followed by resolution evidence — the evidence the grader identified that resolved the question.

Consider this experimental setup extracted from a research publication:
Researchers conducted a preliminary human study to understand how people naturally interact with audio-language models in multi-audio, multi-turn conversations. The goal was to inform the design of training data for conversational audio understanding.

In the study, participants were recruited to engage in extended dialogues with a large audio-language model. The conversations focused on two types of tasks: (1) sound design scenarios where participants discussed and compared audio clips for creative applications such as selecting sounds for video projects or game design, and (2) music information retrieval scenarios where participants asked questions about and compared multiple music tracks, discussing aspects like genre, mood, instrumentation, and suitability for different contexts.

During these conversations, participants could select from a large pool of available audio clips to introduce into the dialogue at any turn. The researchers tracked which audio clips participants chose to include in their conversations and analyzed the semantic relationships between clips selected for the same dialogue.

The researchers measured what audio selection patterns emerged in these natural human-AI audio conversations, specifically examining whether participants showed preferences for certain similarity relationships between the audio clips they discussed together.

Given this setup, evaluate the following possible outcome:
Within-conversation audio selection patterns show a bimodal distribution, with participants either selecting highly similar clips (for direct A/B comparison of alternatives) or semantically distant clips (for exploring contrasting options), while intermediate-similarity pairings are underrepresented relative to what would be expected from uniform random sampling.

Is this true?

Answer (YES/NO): YES